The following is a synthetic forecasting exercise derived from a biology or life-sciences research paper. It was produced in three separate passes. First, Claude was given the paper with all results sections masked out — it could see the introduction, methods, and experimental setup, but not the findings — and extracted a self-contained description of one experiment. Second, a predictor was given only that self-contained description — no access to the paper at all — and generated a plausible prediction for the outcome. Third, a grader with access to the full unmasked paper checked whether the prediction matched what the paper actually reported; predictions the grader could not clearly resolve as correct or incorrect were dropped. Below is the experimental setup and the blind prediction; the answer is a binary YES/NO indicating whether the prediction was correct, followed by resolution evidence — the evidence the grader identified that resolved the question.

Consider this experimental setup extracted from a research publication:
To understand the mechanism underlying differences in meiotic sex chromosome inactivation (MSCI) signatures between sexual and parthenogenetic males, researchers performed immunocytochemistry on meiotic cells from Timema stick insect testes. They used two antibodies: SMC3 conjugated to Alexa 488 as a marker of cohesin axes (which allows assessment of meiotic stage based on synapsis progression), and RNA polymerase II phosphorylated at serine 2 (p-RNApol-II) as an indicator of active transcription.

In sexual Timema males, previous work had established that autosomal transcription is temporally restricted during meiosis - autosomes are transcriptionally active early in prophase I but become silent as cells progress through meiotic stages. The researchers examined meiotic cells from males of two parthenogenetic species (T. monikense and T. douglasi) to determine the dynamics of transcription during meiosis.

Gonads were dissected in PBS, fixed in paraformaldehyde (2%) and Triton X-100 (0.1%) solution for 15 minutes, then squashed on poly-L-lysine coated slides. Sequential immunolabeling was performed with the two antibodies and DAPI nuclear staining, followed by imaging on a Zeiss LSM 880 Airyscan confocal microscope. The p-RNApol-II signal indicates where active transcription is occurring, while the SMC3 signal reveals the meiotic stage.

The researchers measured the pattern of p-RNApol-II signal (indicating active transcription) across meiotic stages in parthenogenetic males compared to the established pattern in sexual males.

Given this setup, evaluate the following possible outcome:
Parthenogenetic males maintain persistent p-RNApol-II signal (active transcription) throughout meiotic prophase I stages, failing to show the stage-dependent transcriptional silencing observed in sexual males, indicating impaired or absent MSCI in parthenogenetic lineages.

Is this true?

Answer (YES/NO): NO